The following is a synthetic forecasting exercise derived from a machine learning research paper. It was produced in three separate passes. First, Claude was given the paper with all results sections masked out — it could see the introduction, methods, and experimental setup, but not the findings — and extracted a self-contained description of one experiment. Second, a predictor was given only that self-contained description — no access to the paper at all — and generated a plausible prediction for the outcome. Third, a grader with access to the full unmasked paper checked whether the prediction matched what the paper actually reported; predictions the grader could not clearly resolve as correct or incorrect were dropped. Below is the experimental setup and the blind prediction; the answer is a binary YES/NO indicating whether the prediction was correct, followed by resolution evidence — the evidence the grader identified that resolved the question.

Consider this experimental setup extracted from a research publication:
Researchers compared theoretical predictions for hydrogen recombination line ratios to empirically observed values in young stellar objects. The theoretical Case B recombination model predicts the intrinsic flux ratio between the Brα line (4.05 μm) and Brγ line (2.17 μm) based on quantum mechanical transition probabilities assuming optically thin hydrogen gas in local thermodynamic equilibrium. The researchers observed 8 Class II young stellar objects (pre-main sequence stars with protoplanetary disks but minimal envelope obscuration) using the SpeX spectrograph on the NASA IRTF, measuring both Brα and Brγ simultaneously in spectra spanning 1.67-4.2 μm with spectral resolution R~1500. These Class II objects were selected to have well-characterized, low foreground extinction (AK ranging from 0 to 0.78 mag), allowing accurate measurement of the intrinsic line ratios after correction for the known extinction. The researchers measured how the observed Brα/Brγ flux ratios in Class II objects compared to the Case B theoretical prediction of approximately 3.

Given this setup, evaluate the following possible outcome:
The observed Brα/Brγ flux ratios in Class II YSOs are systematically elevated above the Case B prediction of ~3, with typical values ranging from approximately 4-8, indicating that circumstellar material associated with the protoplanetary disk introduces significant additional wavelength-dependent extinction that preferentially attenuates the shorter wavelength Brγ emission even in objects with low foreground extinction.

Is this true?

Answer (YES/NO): NO